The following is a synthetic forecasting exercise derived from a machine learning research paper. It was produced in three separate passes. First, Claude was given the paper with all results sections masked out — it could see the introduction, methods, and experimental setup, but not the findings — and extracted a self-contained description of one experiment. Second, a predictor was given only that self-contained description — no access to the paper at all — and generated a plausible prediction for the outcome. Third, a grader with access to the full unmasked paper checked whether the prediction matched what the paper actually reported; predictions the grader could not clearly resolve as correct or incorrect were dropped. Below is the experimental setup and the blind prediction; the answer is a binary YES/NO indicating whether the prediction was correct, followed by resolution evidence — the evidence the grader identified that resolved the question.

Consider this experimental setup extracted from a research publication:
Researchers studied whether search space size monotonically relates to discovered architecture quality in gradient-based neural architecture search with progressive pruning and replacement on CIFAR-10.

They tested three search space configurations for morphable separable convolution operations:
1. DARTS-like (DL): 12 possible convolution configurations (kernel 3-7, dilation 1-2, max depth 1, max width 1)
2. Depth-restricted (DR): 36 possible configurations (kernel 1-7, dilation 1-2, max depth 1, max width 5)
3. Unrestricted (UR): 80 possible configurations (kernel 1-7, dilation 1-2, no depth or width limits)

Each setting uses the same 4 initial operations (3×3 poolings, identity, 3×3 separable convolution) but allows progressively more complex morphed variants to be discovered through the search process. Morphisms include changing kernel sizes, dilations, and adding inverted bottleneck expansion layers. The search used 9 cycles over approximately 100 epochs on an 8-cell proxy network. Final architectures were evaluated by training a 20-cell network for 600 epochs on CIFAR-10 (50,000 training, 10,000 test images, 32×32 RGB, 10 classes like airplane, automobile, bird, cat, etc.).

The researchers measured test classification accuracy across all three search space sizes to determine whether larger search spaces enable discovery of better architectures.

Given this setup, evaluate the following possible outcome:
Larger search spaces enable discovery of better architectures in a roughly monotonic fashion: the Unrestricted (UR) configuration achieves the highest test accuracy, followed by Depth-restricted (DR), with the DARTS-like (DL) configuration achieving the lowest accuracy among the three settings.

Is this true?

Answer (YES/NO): NO